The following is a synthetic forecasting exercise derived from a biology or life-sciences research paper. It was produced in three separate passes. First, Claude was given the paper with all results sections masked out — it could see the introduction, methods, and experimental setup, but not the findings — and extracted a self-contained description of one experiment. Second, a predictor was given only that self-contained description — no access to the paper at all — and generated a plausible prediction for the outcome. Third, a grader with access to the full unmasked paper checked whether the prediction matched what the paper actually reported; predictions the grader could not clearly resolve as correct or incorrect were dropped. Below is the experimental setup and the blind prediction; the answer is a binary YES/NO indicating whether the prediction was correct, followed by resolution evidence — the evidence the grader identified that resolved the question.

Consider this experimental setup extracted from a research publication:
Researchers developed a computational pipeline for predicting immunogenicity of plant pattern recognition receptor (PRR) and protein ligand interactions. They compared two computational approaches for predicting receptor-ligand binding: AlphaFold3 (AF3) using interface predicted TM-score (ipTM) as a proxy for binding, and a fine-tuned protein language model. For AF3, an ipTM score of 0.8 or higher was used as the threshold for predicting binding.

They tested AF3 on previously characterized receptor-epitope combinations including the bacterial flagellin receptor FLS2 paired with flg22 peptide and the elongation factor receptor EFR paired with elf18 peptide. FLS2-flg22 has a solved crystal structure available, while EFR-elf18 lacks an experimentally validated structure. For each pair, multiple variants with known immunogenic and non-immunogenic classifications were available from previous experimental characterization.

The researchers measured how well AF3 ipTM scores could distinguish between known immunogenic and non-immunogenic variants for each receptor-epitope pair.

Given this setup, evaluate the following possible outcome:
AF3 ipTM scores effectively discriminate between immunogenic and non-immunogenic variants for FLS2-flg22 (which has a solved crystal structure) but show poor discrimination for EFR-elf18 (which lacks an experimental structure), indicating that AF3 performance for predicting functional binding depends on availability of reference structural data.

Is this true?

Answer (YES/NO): YES